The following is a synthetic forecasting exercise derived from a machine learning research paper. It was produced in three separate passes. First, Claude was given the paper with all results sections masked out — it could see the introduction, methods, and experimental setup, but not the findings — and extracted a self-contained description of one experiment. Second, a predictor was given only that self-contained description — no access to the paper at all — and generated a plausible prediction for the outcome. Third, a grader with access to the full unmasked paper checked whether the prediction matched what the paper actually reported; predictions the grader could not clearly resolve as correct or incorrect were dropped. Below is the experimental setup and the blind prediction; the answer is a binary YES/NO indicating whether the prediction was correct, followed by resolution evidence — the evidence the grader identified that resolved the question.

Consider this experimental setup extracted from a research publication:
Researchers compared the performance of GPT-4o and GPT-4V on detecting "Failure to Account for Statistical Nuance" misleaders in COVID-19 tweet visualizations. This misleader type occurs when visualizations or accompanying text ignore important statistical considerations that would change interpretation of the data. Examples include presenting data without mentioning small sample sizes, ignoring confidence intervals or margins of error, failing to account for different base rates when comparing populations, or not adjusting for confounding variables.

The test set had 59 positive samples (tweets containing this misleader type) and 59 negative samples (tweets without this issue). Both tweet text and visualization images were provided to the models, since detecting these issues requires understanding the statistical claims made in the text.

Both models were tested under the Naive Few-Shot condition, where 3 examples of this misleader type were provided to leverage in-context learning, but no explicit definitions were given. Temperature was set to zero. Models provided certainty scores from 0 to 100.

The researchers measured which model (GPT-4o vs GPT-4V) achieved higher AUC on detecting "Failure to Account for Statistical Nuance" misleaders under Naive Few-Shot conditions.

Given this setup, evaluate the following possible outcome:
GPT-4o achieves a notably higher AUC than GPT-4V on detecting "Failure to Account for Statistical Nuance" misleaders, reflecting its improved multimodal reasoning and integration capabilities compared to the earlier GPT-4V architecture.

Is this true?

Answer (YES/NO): NO